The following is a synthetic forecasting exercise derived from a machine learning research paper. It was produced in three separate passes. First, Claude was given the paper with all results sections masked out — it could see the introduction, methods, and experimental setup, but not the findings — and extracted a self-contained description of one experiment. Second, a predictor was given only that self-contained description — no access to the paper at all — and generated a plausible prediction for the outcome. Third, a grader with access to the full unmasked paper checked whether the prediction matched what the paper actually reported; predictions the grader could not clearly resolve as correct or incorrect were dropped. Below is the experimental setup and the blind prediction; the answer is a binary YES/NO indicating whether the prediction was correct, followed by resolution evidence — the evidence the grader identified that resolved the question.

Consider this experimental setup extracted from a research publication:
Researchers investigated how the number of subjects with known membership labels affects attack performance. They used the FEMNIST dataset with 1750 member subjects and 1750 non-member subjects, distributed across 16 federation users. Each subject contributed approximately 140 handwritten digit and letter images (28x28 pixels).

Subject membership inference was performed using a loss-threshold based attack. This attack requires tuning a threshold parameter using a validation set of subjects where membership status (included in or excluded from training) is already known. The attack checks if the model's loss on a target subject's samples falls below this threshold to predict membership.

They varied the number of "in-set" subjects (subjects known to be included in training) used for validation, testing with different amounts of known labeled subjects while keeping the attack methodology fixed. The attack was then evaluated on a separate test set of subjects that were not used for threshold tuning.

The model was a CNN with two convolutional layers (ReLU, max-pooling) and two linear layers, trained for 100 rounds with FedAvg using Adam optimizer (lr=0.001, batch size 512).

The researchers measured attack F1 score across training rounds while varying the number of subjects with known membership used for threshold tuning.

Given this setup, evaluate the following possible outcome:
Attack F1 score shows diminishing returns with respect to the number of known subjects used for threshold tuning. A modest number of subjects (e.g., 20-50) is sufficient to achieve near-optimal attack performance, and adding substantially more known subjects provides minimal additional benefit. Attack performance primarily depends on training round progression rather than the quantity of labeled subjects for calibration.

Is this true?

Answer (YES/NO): NO